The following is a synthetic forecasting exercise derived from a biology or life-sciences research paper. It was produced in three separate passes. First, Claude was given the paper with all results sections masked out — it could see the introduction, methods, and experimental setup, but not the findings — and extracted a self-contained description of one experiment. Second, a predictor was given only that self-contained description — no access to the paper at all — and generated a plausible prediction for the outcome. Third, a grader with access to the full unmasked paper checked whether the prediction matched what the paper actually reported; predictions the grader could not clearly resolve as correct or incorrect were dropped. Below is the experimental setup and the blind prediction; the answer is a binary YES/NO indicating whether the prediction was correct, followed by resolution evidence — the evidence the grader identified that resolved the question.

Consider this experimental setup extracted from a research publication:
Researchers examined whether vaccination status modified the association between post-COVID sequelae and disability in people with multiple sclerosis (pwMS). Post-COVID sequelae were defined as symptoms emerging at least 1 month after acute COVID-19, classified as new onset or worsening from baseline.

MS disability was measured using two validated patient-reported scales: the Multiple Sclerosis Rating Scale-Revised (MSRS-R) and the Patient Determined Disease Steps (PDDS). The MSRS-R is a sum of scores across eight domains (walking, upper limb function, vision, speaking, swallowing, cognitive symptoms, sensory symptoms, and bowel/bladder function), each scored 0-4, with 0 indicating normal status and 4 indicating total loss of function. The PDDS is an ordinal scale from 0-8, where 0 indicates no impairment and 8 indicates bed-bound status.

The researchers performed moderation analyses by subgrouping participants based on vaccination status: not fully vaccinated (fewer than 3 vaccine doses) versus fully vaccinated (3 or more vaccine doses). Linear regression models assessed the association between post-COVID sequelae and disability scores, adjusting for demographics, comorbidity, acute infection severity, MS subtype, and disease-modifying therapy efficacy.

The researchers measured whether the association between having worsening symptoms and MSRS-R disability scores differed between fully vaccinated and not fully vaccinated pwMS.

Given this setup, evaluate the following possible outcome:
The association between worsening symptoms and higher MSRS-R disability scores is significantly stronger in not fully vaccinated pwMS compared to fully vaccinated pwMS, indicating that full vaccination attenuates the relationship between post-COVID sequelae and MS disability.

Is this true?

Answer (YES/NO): YES